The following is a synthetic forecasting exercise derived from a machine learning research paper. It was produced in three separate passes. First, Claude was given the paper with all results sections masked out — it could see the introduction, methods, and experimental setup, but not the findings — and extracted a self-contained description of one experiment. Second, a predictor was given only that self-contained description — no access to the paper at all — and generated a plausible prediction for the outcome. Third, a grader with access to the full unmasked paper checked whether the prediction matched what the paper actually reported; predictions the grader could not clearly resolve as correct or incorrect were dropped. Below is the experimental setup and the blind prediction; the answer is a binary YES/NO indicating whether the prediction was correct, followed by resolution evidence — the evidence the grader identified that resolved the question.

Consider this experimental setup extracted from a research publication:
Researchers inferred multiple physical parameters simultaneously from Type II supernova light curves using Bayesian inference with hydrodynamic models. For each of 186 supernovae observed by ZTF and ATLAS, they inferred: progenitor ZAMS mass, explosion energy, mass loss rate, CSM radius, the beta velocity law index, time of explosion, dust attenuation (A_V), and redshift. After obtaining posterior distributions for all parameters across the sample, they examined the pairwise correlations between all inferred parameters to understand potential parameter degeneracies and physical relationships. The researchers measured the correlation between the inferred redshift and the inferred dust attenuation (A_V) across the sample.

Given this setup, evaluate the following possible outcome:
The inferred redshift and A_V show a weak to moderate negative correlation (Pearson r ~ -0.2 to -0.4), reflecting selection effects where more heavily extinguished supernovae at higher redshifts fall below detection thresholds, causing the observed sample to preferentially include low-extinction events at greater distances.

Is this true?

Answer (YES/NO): NO